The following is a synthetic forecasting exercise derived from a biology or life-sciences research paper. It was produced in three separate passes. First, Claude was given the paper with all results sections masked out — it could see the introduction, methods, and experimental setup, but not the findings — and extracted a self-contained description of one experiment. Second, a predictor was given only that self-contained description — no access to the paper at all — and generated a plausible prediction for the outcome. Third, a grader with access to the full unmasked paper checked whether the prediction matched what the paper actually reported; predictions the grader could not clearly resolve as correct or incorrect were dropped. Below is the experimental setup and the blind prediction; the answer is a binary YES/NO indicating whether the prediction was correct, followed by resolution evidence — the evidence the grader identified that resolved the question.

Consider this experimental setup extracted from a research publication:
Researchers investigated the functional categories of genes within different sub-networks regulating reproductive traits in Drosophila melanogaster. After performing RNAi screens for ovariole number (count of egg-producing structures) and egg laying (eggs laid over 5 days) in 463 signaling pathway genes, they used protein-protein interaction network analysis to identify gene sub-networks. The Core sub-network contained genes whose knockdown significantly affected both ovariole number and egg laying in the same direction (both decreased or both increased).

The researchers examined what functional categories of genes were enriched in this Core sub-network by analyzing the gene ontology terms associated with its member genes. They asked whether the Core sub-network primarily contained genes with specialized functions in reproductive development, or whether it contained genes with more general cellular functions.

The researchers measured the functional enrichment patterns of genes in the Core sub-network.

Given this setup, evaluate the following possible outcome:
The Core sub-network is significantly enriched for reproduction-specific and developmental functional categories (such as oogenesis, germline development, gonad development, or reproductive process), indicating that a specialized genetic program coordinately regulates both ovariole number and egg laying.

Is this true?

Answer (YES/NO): NO